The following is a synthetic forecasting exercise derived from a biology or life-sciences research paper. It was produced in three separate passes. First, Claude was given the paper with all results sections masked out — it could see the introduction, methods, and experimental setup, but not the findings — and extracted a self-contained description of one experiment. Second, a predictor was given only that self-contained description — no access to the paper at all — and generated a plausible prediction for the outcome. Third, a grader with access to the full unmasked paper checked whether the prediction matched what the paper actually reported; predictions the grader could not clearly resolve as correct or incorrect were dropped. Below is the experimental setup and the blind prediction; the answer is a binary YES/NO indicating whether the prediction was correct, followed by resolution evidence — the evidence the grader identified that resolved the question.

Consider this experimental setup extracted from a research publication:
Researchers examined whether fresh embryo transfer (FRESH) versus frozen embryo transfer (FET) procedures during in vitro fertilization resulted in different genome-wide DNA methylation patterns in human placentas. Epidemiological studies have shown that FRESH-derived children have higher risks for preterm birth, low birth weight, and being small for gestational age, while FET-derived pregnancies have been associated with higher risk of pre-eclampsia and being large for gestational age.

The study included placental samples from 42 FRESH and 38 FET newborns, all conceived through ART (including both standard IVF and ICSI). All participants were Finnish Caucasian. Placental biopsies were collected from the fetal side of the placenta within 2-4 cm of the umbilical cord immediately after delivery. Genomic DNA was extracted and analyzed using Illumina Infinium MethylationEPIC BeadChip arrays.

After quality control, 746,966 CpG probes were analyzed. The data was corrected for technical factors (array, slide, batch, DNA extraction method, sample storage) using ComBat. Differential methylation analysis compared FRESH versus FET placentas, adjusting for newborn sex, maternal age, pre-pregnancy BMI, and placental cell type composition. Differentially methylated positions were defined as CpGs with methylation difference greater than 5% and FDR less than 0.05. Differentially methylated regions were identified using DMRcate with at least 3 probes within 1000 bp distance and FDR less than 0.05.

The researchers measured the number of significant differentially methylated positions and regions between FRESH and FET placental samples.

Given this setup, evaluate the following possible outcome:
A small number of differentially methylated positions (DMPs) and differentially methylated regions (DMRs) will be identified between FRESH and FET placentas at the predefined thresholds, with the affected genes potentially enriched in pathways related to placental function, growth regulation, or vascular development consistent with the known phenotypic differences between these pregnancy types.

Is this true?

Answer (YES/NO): YES